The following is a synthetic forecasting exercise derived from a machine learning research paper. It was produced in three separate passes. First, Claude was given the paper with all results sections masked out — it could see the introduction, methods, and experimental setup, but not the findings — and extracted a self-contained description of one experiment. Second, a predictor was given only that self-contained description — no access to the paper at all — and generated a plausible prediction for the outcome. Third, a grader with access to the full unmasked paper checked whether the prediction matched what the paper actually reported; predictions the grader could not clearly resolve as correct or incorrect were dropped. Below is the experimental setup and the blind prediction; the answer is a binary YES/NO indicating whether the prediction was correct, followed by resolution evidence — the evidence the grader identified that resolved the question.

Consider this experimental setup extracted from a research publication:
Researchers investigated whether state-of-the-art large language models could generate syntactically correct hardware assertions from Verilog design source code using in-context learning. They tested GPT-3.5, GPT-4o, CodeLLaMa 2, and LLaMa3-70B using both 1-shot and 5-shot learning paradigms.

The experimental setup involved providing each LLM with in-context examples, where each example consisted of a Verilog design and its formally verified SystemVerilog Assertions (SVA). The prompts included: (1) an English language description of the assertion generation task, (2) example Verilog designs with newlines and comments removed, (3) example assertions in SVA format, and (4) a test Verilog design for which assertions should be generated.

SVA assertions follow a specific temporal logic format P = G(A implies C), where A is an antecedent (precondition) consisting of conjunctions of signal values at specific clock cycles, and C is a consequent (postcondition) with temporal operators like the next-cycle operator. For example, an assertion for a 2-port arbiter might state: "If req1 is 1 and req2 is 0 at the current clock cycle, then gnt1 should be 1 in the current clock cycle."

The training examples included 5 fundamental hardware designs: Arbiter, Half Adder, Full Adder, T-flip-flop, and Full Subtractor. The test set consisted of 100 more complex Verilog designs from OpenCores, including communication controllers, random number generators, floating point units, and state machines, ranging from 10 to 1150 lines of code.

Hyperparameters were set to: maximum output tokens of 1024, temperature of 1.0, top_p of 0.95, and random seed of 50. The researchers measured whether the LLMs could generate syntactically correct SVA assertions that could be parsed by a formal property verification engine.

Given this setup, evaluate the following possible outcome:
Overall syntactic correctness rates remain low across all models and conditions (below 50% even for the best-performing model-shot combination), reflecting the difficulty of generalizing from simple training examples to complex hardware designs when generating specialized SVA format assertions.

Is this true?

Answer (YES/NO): NO